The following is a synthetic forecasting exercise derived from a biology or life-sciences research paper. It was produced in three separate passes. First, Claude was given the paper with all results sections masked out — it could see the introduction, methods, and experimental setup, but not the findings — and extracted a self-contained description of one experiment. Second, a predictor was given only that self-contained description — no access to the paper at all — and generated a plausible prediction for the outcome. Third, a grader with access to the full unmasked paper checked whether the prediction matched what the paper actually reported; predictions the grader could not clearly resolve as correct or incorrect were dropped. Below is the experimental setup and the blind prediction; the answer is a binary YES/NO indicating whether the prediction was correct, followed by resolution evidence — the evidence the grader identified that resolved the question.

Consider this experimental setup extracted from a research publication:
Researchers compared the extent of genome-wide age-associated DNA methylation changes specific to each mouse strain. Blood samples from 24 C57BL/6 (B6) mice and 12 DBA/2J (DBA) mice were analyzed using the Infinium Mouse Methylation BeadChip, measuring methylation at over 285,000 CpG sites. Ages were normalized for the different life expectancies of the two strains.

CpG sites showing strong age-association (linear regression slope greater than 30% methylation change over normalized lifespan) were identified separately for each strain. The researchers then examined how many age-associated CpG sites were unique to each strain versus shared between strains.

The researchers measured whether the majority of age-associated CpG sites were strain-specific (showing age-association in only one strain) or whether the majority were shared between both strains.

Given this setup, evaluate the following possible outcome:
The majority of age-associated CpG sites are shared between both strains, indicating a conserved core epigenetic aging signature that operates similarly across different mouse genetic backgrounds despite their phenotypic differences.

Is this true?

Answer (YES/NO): NO